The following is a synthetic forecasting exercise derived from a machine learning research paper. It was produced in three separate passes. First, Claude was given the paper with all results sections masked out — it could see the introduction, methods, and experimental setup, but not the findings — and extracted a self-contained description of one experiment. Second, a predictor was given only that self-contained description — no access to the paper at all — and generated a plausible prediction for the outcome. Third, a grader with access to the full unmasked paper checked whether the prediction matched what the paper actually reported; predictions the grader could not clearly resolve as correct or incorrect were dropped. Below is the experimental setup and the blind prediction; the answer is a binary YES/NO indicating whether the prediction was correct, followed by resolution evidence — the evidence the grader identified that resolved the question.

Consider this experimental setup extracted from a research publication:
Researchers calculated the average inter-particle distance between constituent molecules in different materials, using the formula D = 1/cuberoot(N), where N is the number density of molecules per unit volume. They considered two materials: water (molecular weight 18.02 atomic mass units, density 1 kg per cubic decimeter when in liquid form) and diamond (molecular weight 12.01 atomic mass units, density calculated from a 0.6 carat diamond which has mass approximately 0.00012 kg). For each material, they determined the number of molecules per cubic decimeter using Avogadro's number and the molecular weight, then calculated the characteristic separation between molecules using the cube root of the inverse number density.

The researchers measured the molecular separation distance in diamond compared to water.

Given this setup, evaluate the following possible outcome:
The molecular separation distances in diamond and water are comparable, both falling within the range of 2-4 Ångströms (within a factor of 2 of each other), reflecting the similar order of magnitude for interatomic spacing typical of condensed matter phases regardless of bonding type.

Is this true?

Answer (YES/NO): NO